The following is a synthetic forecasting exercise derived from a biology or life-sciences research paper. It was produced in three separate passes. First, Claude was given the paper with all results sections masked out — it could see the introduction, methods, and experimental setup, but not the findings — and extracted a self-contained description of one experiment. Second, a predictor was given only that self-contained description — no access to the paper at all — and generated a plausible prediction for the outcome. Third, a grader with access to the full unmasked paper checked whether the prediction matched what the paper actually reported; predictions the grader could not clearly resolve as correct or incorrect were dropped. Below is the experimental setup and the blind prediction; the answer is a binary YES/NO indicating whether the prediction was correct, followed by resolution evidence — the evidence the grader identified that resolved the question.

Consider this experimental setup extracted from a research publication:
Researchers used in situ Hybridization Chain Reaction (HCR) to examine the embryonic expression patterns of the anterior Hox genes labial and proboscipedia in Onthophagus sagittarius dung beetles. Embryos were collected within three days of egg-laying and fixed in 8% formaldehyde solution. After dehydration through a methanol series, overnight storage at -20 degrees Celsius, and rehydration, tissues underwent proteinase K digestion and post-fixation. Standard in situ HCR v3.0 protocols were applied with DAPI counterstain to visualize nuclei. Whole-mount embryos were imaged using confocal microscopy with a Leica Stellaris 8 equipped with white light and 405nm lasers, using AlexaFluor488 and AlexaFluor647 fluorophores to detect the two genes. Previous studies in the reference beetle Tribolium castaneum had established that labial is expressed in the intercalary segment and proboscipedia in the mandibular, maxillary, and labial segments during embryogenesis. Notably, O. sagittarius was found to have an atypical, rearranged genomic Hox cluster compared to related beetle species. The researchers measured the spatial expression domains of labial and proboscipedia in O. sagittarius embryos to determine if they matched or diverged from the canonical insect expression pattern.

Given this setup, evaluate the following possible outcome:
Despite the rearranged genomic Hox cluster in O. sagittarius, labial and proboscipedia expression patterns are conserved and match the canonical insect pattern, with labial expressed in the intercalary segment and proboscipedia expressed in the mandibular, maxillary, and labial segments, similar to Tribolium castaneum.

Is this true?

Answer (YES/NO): NO